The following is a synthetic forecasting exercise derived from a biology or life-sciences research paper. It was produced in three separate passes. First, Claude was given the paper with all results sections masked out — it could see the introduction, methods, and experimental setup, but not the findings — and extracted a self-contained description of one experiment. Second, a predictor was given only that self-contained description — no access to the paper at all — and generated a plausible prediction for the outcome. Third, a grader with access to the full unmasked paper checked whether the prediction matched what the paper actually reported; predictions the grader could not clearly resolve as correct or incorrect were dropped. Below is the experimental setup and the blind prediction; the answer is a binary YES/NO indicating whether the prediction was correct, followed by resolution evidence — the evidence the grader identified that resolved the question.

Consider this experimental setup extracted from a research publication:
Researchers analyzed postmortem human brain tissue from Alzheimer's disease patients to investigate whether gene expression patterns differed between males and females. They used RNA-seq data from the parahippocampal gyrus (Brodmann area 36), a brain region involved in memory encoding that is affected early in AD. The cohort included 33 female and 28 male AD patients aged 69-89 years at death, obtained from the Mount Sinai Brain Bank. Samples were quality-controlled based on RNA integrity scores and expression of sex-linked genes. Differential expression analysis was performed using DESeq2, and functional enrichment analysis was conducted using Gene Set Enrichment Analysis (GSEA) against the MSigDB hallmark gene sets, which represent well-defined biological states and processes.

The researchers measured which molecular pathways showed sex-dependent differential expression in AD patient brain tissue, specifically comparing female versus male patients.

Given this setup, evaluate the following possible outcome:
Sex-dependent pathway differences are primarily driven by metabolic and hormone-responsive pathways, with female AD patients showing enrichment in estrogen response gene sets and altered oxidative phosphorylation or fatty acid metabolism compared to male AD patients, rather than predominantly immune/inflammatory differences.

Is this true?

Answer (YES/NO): NO